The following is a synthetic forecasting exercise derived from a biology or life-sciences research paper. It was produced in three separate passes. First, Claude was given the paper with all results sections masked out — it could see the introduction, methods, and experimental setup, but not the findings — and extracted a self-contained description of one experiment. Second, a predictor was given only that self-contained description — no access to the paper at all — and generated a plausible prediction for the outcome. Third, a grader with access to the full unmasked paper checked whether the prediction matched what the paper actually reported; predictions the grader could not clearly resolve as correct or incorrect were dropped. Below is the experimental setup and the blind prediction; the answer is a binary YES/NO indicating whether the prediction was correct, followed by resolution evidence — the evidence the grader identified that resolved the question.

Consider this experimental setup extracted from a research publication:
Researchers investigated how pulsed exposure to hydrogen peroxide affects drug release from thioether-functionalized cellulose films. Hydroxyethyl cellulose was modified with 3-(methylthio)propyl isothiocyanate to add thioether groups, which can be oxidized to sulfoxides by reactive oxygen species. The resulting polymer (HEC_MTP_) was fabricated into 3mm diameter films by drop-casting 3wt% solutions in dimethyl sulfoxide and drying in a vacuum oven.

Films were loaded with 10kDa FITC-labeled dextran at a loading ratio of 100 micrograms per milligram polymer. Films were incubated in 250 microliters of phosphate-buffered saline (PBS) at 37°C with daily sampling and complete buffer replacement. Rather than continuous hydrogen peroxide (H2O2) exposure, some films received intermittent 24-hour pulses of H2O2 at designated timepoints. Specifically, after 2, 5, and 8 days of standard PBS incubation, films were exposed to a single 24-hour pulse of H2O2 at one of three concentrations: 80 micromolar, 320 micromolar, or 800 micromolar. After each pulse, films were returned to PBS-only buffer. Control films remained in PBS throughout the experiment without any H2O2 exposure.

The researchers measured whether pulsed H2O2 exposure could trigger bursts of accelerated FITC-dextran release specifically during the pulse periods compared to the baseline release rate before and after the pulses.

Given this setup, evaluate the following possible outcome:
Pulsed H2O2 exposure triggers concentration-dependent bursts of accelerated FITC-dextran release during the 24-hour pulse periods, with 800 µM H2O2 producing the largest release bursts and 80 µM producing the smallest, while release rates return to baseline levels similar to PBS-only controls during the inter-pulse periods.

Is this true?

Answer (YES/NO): YES